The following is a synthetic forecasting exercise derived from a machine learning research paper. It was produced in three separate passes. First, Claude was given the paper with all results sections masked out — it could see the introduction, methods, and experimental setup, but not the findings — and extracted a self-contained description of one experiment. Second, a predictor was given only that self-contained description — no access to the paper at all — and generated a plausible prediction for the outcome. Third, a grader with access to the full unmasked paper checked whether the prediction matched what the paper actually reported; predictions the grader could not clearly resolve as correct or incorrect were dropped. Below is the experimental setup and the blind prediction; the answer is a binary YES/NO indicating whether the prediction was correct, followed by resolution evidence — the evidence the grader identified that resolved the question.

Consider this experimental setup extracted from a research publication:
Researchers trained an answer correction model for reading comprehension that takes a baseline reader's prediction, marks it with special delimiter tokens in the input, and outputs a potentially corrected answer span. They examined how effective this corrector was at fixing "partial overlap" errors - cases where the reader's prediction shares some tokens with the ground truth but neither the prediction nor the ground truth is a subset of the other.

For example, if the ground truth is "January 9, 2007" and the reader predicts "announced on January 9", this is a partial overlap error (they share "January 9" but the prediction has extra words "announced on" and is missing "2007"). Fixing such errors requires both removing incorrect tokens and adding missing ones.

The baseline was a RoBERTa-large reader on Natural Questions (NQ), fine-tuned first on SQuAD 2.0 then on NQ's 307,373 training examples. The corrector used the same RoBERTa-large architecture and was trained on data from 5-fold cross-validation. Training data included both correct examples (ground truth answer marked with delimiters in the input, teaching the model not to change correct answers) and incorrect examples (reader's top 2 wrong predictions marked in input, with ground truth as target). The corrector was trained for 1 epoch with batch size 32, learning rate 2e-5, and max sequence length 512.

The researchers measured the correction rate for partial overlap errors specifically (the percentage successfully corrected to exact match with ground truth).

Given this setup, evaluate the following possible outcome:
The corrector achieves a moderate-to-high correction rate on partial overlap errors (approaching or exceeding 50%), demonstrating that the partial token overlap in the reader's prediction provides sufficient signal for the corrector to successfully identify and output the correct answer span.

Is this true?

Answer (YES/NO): NO